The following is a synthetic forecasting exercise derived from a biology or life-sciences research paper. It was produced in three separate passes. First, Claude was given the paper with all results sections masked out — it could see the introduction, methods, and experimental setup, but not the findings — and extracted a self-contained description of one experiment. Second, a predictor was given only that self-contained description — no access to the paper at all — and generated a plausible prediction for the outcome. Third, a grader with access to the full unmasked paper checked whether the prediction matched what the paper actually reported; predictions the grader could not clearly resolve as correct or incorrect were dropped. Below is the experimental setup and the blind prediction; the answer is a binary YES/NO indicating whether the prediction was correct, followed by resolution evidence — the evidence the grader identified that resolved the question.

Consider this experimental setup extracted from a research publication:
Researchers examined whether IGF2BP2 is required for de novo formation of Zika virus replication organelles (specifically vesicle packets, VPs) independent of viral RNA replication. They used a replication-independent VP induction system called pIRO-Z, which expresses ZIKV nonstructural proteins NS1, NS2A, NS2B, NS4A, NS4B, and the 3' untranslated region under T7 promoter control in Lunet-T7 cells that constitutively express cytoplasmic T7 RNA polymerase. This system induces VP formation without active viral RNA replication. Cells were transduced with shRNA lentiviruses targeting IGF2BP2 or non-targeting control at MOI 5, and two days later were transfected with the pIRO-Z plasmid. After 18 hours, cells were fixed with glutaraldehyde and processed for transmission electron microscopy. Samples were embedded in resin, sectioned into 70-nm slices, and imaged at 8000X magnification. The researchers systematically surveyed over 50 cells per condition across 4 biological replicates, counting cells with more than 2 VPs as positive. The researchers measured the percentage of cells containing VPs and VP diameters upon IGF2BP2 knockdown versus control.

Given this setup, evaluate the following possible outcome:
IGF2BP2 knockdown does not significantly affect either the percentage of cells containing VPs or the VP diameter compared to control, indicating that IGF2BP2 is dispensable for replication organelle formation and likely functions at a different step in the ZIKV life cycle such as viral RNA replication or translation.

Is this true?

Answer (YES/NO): NO